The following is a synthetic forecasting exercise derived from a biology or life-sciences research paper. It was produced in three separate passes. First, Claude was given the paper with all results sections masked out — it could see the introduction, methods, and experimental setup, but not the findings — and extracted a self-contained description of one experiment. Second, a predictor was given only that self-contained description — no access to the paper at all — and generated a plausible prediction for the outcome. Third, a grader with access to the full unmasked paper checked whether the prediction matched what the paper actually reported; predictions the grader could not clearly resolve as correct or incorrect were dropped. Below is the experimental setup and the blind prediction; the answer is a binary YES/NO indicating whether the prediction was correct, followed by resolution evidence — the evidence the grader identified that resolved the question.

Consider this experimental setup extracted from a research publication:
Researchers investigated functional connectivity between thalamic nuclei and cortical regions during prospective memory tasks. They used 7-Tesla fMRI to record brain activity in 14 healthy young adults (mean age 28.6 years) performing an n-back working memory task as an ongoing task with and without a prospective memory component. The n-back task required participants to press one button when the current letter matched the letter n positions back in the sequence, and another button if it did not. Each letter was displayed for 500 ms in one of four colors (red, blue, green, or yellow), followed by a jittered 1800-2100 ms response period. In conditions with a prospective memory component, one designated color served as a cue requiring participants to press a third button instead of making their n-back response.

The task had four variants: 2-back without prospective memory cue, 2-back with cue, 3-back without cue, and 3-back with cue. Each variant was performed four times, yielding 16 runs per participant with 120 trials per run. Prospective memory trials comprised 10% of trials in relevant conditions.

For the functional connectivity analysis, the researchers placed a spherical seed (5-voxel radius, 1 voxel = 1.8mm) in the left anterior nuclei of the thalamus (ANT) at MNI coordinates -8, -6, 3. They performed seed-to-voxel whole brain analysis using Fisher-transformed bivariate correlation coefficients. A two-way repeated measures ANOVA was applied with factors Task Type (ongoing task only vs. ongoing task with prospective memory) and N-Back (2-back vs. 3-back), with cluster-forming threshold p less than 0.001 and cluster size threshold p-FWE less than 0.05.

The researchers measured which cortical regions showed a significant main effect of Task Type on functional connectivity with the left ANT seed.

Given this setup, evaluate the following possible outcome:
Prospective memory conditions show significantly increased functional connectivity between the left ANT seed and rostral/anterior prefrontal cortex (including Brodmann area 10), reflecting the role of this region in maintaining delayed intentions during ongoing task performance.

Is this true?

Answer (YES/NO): NO